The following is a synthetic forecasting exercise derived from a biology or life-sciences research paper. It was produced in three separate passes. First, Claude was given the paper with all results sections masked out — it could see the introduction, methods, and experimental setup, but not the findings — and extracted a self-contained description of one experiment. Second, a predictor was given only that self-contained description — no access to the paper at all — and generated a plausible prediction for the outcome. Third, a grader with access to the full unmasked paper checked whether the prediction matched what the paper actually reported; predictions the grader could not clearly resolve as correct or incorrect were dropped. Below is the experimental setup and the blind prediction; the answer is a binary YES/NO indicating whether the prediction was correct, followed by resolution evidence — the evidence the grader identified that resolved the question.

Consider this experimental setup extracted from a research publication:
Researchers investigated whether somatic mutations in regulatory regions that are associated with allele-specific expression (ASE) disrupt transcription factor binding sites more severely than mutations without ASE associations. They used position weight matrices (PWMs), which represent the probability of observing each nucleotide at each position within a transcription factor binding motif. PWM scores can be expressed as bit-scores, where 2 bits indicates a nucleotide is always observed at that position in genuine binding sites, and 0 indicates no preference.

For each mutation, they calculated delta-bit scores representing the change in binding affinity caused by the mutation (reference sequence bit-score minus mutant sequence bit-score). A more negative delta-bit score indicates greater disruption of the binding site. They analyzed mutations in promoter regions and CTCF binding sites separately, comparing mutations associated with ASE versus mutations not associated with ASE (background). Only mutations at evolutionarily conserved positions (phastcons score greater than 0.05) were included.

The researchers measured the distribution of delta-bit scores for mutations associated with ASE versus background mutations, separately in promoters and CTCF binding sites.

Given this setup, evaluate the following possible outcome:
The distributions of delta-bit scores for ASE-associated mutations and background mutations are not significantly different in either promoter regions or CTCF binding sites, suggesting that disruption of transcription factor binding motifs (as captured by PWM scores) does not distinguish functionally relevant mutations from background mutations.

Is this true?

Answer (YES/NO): NO